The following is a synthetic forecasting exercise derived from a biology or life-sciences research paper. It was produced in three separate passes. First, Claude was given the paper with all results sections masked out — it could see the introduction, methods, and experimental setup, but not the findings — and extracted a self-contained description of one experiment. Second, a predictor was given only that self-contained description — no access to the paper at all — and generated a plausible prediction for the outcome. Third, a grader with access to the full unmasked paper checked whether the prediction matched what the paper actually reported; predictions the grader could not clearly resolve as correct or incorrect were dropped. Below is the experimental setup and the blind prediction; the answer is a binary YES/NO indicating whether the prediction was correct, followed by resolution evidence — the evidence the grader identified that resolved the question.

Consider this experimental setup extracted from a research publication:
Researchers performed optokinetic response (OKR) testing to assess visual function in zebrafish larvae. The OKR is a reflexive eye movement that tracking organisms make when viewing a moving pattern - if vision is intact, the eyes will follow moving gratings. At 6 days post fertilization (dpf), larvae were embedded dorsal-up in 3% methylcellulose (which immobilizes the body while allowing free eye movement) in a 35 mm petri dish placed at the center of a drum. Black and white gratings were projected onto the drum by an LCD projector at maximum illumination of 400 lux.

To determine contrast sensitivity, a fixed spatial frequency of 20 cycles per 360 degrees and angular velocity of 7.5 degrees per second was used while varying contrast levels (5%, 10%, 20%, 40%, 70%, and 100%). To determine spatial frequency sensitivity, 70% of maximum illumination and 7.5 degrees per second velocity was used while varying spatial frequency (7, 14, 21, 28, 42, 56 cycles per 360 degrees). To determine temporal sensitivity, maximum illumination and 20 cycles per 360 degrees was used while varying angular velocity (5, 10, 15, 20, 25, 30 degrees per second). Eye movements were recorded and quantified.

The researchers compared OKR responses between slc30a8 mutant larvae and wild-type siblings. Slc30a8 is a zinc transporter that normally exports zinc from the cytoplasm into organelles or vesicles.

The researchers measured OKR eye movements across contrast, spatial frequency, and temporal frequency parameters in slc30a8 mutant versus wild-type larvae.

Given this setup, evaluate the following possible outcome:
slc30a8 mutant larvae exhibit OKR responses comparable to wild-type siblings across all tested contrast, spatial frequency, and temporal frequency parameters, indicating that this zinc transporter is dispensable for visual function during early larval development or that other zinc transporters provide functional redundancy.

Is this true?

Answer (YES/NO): NO